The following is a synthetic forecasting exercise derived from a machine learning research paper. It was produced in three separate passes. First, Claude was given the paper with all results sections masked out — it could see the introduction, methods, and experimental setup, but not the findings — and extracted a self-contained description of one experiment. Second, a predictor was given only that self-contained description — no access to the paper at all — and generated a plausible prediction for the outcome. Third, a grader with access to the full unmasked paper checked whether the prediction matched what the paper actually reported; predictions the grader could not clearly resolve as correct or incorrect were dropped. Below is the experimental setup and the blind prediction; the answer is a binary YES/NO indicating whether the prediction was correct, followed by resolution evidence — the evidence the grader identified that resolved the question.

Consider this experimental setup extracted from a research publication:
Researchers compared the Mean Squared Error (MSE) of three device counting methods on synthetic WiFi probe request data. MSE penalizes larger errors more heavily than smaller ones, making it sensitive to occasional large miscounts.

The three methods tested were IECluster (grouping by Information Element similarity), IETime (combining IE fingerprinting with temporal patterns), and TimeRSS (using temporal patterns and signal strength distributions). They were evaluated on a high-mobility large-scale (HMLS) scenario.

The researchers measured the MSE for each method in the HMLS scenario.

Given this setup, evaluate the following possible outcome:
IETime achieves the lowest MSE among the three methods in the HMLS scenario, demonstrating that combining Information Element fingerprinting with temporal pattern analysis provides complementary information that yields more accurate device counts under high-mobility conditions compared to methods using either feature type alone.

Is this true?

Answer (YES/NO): NO